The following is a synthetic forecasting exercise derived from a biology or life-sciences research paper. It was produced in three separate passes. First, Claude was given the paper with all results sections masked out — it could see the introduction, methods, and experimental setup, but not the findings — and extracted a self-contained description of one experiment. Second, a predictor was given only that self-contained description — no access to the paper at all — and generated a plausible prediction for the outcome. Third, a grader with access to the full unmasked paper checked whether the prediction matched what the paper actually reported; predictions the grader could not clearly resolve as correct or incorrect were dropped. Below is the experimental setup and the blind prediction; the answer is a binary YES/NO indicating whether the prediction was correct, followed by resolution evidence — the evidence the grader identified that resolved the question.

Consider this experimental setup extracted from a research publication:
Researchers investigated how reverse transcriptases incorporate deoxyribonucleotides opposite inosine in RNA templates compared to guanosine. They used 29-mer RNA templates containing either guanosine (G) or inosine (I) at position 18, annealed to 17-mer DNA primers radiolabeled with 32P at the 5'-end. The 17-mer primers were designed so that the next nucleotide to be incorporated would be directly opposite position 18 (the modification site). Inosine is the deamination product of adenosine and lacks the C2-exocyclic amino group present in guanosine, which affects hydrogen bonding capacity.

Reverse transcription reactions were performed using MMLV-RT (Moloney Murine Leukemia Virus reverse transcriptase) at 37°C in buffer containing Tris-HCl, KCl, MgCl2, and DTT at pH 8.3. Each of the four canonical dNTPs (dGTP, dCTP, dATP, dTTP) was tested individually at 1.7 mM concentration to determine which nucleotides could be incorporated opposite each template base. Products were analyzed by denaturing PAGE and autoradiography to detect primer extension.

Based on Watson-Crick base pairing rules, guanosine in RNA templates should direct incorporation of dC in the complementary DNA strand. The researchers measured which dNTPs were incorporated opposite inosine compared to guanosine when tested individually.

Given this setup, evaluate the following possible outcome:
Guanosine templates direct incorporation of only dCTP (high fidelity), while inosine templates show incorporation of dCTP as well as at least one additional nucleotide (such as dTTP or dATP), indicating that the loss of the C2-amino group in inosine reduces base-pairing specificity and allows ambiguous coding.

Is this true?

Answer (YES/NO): NO